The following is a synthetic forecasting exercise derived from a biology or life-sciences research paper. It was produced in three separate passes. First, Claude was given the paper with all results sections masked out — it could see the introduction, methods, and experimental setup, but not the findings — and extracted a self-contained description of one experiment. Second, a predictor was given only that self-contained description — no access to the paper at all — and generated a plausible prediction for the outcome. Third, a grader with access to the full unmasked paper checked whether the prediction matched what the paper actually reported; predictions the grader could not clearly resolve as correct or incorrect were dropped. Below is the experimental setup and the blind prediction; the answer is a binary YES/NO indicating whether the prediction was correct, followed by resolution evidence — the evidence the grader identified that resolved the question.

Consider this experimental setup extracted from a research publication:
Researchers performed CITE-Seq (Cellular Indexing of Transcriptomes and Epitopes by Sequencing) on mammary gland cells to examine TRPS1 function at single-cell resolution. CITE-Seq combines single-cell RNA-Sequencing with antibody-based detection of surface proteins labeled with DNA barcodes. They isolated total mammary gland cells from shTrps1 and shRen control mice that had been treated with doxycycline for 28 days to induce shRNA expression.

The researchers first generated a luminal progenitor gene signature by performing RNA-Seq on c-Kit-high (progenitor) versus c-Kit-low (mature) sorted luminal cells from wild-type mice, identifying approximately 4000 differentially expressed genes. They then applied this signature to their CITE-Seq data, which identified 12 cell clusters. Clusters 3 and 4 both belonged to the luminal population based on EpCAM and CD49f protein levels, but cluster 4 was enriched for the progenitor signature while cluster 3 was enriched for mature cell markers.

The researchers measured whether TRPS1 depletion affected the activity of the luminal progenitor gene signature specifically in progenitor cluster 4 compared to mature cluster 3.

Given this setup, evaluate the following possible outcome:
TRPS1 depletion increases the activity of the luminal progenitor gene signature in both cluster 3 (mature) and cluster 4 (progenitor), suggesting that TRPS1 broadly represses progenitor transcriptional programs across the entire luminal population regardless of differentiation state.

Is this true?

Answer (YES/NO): NO